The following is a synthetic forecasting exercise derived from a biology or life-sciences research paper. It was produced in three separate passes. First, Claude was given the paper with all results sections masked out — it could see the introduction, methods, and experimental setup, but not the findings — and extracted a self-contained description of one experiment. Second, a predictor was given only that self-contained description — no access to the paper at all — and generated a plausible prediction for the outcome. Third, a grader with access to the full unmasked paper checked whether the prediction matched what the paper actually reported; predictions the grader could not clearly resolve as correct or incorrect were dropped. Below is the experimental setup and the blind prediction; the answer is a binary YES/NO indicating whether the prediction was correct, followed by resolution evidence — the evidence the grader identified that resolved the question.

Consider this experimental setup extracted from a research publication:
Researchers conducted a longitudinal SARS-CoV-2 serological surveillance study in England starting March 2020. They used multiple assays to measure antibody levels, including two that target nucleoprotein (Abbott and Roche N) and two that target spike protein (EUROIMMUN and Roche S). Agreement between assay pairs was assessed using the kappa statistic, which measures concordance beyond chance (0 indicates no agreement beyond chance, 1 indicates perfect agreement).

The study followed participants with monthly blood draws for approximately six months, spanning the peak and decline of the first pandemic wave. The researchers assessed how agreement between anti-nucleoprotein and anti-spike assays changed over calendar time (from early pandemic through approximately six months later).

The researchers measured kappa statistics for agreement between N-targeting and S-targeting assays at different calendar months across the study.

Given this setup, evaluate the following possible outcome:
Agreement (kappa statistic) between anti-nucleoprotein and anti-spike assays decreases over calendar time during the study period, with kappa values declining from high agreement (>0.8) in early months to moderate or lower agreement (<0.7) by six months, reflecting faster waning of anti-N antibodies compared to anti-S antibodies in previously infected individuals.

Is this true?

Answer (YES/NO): NO